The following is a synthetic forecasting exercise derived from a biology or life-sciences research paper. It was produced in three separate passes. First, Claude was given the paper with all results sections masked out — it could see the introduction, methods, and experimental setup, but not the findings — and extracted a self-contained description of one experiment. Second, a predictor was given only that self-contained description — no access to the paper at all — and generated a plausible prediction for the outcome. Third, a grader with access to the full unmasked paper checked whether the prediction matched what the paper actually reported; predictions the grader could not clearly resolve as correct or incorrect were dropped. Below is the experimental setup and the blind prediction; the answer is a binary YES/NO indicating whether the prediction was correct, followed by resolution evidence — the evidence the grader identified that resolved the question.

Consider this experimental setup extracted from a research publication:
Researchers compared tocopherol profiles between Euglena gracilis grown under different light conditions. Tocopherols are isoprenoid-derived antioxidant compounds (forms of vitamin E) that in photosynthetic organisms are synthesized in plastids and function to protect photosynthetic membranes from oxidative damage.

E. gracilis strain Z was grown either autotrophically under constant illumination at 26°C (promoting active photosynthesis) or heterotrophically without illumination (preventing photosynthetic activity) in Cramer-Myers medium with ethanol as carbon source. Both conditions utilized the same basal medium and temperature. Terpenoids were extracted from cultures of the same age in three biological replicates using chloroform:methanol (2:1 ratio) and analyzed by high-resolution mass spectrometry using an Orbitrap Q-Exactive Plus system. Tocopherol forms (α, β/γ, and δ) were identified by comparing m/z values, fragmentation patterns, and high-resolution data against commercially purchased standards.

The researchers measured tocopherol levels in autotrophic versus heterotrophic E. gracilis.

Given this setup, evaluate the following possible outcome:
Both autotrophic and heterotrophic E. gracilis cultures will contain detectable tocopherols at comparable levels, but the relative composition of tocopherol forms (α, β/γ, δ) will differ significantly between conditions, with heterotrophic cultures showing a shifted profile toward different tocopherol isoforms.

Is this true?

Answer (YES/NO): NO